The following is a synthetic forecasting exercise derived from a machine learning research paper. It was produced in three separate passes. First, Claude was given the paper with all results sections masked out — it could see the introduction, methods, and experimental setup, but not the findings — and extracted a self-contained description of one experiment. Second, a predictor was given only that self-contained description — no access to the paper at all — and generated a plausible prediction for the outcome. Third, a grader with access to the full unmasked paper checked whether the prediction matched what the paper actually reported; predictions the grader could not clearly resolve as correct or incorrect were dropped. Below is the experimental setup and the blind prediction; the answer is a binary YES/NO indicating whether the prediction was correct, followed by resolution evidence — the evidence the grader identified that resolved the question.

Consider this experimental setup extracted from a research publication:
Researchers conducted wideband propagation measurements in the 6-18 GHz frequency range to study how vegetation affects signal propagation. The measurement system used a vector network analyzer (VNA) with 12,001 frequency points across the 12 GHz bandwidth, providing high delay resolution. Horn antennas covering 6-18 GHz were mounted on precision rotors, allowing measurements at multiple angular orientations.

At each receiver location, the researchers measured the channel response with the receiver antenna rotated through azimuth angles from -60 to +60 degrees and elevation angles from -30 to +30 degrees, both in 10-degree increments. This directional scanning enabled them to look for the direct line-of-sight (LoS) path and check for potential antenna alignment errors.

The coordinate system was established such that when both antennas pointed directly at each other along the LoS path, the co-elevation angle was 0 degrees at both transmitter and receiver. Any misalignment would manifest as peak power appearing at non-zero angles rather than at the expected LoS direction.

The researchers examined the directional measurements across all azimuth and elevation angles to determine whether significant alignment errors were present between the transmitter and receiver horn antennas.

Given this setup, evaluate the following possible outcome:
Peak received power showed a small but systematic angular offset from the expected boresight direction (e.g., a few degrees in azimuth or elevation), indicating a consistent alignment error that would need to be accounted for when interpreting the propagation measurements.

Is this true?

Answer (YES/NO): NO